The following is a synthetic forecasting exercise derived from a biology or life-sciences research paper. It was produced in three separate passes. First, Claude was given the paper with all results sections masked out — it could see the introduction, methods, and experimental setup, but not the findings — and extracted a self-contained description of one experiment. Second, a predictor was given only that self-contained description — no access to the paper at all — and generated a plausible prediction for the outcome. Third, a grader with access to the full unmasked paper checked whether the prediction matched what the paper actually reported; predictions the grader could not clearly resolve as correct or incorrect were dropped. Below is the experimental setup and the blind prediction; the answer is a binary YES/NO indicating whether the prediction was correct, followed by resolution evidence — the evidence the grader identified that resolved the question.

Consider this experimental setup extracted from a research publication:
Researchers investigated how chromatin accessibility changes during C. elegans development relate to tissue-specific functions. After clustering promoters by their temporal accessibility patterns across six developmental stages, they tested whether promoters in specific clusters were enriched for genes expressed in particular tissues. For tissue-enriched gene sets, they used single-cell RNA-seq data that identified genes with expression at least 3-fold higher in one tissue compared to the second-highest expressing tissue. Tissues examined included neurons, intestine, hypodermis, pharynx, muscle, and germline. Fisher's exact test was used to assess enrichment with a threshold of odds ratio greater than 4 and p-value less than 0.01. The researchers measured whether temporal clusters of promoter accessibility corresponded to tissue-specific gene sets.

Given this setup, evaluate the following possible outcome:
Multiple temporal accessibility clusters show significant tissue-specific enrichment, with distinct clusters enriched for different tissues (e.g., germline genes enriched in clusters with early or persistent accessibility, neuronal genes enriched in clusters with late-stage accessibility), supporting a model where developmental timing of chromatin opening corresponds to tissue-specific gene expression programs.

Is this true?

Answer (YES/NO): NO